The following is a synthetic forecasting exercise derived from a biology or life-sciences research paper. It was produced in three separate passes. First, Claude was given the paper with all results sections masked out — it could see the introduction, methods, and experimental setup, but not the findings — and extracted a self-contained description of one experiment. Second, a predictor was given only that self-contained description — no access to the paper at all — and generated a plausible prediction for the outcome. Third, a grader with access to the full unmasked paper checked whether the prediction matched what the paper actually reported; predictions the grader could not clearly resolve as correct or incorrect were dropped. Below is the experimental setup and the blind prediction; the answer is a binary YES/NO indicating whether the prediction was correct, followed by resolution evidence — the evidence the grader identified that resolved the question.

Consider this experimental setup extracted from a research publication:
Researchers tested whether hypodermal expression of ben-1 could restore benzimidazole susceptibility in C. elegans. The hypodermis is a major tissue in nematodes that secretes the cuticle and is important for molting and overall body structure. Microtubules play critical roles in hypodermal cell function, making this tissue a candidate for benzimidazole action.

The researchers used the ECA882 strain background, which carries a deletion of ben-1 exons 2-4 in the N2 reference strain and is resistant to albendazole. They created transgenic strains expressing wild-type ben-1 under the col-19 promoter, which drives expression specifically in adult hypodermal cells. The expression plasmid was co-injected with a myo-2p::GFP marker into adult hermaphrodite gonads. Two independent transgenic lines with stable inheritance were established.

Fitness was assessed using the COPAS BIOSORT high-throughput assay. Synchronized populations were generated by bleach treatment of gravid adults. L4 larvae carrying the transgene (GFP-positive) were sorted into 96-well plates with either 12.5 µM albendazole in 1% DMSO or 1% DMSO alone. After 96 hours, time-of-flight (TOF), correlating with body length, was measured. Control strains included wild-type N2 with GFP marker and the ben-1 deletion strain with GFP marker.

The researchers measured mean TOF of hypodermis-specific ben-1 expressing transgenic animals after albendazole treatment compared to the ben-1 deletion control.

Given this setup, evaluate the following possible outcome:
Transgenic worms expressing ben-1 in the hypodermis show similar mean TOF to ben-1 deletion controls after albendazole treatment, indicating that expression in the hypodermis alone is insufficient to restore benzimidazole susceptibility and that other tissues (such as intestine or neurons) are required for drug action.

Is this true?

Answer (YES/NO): YES